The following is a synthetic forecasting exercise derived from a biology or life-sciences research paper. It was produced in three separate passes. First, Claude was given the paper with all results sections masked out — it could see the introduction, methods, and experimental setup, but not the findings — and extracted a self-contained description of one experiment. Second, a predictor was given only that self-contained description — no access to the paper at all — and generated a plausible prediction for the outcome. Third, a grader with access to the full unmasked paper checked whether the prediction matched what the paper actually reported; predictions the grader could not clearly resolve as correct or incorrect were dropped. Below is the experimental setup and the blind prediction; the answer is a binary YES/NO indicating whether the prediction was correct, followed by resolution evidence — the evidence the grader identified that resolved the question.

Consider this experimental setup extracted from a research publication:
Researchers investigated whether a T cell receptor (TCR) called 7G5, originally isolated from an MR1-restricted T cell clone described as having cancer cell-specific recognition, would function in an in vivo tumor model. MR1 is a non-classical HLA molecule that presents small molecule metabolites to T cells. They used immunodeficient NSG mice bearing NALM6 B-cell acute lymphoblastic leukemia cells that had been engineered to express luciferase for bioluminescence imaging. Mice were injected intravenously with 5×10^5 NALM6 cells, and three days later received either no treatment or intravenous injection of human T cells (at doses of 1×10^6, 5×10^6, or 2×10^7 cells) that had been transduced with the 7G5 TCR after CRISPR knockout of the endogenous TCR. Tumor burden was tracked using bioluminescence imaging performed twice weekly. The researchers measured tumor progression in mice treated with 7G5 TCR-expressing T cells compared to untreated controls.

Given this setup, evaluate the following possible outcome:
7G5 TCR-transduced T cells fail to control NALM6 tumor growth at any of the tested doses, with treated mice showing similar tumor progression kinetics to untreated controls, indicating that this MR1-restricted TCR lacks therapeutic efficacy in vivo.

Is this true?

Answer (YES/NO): NO